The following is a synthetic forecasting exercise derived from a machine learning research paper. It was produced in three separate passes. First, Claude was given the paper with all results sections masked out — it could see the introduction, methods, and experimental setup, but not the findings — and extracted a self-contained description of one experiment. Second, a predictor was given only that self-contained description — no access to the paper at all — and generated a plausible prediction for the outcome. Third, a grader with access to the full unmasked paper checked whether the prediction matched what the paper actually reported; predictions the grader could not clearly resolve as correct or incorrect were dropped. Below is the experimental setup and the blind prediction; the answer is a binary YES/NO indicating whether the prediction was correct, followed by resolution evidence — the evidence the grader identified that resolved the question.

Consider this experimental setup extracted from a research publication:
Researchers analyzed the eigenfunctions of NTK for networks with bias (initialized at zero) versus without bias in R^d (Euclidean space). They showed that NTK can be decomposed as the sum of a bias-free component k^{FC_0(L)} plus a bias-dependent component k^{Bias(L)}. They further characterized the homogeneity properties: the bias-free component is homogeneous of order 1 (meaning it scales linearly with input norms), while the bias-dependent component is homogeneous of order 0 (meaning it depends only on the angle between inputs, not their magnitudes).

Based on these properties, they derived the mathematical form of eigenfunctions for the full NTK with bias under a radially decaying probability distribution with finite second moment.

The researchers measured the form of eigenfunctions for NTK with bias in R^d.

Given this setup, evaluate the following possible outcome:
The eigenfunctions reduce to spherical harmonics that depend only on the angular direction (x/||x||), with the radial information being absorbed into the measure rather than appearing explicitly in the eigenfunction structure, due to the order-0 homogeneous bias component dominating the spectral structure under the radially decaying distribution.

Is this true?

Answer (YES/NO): NO